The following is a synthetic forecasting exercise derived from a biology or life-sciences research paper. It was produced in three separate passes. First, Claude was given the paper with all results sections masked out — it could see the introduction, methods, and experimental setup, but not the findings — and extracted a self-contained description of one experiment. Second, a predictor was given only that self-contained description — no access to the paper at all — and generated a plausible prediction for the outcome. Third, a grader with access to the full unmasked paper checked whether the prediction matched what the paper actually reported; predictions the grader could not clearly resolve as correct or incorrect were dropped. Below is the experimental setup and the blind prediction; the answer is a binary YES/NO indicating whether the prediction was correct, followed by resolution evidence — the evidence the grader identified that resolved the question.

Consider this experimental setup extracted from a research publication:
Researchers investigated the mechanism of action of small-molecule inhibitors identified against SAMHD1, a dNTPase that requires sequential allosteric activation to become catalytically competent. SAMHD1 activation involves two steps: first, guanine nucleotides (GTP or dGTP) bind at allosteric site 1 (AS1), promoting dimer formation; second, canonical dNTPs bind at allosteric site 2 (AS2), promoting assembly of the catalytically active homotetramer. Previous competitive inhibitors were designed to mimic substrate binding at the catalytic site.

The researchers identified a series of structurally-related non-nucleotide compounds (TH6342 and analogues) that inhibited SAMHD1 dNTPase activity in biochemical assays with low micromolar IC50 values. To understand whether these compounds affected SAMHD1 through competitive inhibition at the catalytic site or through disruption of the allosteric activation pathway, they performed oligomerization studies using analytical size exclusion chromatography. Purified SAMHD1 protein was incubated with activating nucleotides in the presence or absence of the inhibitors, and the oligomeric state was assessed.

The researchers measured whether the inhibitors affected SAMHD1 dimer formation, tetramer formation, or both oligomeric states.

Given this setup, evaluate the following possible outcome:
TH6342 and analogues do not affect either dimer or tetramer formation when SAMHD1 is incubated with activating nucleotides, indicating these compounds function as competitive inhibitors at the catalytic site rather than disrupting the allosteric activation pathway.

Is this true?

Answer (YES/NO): NO